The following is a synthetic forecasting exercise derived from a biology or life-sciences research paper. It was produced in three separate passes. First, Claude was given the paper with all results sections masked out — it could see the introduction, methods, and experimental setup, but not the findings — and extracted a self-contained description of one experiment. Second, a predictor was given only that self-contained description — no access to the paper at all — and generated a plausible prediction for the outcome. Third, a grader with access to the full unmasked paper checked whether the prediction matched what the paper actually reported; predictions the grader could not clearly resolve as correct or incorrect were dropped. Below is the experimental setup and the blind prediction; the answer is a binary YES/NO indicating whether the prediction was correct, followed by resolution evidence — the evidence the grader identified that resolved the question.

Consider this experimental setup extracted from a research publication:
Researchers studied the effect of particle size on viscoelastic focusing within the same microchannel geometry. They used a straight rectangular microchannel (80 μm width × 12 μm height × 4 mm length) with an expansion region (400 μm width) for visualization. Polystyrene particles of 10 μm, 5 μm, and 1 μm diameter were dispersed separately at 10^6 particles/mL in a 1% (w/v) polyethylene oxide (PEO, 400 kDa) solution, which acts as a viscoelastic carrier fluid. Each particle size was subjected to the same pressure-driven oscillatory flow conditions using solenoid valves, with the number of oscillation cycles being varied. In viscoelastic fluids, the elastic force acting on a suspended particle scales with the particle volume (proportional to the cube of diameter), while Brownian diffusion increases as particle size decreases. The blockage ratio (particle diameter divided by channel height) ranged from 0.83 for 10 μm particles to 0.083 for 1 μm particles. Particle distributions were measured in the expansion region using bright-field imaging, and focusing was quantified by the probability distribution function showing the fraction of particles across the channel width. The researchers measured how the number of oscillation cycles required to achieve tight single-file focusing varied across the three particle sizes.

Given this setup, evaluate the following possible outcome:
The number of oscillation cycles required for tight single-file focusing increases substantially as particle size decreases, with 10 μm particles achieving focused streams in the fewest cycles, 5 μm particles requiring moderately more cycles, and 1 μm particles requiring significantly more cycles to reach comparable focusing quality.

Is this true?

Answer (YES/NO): YES